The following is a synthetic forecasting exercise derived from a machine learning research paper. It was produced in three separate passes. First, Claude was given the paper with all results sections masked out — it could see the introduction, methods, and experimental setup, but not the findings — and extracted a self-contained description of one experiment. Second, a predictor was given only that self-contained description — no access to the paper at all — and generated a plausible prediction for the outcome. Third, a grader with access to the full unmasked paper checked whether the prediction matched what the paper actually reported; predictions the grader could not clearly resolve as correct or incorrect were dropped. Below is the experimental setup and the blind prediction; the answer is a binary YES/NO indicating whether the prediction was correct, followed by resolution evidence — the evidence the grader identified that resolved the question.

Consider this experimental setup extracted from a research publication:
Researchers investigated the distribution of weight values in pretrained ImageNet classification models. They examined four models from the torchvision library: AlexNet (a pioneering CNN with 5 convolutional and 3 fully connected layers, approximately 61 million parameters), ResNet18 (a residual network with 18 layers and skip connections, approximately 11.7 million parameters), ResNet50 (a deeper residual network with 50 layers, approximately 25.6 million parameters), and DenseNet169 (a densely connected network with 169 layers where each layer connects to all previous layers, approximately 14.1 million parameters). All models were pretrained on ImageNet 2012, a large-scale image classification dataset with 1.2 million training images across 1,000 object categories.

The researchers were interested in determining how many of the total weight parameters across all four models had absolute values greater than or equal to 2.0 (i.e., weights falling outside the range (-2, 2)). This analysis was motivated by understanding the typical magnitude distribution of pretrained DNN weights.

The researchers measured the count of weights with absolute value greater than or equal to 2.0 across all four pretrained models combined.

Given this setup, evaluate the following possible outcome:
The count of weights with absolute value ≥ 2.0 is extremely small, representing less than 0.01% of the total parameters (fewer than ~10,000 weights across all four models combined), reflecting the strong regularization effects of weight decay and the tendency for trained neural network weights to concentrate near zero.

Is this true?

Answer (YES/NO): YES